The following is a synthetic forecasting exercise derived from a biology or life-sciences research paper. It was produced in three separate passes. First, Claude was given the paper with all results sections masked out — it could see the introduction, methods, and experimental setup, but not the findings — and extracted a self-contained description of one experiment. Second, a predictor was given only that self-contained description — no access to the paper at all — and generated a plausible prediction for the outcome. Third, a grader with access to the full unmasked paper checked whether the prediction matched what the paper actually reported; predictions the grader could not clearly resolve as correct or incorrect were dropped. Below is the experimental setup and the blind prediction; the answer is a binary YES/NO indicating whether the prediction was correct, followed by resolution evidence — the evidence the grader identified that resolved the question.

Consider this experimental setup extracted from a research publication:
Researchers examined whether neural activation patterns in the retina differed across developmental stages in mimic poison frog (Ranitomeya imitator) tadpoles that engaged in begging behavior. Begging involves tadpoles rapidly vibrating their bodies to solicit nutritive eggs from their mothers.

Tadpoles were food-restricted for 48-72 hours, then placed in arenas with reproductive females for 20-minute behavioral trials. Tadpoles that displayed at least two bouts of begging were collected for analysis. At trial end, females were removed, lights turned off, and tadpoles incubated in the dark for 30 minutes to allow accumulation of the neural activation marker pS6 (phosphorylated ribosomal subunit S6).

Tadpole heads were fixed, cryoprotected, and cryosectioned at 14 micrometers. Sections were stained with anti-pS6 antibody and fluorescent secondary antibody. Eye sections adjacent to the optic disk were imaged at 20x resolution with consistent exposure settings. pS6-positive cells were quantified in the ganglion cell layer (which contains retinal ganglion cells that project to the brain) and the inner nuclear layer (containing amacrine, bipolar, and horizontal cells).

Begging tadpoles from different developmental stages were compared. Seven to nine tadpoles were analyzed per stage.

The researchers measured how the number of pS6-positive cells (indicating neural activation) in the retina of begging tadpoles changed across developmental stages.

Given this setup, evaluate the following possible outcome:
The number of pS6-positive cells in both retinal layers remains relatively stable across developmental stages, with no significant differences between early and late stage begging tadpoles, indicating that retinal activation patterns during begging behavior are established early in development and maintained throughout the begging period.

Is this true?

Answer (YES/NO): NO